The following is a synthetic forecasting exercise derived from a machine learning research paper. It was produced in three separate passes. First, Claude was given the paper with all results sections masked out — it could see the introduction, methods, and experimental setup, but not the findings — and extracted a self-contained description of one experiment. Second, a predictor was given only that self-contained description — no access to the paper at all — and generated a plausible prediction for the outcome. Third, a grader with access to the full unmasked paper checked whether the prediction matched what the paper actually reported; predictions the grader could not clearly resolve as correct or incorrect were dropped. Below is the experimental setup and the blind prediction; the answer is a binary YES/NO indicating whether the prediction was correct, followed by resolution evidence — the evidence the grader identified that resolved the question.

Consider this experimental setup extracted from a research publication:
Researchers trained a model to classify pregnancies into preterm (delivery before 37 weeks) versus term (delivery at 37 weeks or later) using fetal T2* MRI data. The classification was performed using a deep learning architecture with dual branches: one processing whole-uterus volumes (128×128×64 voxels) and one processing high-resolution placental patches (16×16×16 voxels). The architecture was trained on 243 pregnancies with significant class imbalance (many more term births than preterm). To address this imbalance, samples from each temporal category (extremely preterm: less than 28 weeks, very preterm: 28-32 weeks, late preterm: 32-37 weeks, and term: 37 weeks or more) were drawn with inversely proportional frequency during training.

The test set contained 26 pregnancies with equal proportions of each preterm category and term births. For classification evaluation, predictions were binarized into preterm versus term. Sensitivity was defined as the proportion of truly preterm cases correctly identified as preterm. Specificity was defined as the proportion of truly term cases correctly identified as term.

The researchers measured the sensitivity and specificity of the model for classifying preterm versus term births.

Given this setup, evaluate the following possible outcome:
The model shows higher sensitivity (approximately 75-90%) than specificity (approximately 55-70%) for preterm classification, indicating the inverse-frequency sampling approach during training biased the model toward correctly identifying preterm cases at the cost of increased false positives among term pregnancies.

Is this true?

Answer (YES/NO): NO